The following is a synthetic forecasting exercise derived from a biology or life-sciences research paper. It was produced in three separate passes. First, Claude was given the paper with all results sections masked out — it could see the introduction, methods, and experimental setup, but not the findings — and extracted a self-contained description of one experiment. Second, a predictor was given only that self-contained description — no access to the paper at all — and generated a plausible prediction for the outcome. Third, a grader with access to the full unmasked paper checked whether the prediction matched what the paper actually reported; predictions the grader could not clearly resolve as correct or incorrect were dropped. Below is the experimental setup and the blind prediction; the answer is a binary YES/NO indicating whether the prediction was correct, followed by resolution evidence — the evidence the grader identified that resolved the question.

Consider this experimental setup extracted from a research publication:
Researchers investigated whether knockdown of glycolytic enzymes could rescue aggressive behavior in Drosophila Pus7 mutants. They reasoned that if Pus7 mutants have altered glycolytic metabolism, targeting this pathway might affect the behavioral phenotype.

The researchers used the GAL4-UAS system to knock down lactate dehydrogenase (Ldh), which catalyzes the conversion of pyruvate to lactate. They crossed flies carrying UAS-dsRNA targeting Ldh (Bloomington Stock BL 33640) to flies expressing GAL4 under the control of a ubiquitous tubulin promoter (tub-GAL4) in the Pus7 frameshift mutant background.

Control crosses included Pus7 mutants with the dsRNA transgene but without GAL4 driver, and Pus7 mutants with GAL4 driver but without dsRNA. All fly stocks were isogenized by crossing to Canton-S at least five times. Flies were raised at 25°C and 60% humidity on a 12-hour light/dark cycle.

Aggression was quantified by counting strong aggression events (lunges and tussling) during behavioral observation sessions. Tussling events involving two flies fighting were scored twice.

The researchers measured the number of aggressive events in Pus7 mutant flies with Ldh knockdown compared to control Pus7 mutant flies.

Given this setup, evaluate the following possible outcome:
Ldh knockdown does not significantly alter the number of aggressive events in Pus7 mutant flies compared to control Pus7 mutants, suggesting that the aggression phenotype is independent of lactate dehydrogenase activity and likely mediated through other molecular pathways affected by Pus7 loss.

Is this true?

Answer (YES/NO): NO